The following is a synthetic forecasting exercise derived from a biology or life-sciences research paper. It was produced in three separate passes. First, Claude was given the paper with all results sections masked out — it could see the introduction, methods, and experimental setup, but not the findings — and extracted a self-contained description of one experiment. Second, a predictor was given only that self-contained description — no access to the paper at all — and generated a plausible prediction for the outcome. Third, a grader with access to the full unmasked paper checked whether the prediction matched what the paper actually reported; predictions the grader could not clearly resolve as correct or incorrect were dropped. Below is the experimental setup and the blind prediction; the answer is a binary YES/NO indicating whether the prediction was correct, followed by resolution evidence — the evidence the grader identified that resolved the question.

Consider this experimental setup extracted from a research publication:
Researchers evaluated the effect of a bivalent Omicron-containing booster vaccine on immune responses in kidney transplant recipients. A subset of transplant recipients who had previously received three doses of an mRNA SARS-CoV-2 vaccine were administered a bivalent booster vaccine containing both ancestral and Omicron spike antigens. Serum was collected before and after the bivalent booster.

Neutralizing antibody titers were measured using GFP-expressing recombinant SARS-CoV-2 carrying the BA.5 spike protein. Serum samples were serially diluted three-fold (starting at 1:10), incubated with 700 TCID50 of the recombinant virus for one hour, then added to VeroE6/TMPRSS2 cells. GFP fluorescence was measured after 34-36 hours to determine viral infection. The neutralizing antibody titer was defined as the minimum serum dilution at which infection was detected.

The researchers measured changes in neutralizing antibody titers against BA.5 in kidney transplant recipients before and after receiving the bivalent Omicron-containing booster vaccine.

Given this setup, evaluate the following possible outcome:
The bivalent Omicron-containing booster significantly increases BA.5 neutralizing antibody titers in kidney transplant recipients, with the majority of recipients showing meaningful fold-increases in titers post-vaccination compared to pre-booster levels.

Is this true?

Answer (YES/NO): NO